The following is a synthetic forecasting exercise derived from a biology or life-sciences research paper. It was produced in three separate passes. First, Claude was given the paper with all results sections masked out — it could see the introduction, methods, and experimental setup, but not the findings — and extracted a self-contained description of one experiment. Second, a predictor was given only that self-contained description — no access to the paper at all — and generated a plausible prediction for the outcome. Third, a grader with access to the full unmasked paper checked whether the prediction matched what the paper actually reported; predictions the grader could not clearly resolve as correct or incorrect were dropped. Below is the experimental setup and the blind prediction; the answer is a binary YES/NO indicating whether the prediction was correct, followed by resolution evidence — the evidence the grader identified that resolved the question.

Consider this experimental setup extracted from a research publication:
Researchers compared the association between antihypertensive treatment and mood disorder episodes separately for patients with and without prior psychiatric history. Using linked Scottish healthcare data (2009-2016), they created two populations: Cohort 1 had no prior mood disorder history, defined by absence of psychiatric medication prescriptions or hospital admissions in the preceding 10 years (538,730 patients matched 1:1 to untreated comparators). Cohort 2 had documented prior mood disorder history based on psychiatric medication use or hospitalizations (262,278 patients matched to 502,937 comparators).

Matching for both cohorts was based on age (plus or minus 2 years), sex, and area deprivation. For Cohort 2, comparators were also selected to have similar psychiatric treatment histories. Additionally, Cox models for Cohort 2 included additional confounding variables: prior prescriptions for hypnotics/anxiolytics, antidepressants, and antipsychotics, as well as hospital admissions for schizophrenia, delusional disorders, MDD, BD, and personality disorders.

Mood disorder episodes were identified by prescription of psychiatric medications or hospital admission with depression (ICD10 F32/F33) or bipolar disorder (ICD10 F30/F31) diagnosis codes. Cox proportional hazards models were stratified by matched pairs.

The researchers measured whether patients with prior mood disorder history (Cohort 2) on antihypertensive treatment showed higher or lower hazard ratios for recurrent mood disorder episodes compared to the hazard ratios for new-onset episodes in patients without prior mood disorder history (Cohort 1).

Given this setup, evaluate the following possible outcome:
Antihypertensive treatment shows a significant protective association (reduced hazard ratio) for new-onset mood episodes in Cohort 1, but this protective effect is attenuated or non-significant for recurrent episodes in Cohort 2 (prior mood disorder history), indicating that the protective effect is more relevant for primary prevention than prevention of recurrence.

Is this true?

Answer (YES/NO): NO